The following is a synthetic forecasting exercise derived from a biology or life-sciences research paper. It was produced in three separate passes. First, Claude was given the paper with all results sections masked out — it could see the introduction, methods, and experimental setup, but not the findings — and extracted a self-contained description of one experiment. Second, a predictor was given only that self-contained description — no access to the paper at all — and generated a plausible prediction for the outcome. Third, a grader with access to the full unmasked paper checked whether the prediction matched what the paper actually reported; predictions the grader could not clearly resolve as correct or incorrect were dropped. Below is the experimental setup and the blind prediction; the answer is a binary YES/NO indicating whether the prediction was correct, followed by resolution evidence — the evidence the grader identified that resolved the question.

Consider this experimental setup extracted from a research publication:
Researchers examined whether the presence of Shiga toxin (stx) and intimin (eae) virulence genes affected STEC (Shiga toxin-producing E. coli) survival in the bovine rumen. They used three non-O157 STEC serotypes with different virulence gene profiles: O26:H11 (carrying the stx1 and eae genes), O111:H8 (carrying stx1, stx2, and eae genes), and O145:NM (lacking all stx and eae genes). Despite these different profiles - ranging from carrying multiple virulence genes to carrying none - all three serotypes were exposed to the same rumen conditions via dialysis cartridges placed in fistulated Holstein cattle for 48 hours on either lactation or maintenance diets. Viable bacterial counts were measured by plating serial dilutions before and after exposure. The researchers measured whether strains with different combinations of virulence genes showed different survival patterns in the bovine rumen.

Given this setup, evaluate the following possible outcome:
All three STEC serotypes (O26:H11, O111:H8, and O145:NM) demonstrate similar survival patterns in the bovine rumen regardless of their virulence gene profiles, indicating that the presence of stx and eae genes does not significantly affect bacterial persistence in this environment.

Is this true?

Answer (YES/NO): YES